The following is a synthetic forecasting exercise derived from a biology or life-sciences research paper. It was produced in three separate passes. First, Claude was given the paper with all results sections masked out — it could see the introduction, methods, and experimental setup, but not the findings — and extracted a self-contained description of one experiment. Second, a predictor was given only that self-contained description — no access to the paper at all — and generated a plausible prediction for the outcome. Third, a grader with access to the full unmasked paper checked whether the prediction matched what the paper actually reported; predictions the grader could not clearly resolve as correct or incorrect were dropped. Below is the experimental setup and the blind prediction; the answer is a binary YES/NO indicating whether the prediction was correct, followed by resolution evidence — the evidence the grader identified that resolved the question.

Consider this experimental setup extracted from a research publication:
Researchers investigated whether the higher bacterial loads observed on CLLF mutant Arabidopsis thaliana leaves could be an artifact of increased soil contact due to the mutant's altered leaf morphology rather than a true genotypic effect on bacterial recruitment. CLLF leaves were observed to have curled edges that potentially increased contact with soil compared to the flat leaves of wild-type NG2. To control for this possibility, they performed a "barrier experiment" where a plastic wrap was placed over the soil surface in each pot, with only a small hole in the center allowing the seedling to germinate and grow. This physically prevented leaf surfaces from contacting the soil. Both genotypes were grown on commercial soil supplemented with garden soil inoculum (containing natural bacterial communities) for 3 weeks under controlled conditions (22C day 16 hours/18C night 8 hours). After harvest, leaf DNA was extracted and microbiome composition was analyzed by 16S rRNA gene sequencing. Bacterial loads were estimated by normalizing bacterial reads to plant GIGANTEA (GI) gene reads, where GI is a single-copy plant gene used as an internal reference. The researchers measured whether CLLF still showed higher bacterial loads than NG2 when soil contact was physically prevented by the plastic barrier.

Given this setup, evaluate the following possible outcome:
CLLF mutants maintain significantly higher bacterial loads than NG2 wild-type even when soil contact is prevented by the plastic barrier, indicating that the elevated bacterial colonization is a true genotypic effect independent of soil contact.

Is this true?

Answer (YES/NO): YES